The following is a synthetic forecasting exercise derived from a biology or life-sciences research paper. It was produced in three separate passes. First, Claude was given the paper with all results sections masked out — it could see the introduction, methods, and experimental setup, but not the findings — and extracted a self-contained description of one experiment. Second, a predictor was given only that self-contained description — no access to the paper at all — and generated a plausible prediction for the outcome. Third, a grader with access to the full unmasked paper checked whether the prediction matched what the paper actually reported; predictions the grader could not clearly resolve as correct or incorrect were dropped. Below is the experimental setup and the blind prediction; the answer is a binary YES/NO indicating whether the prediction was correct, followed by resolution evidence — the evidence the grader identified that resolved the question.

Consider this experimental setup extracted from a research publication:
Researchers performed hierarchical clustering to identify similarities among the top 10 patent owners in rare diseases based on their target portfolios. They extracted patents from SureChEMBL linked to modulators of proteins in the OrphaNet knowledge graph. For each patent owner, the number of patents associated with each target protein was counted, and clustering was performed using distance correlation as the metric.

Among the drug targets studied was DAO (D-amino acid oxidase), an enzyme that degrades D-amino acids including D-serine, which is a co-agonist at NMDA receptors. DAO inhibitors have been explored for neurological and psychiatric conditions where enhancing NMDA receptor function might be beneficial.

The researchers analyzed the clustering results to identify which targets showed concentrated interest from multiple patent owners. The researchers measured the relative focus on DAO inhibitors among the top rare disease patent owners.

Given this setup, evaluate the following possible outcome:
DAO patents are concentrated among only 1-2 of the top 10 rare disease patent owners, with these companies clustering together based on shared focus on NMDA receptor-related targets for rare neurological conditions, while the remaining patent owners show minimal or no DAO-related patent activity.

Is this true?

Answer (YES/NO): NO